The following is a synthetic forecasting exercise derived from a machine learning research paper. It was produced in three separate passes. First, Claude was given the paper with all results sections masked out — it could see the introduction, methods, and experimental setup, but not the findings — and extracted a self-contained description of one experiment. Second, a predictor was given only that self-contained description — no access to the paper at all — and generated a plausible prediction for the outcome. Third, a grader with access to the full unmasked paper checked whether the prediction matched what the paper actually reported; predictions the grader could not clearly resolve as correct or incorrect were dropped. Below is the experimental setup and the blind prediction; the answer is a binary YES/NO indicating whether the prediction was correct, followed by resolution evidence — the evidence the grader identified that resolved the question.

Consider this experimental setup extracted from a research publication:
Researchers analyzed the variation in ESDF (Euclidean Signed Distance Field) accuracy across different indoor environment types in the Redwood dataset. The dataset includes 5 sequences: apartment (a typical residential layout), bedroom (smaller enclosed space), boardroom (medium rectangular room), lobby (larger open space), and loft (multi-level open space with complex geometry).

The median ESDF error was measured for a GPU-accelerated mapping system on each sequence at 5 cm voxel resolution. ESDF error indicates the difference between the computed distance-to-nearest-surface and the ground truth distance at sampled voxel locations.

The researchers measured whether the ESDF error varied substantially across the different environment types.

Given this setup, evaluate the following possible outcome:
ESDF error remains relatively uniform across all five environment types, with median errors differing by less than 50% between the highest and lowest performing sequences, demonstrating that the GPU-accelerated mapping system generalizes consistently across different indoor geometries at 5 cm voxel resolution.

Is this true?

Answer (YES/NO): NO